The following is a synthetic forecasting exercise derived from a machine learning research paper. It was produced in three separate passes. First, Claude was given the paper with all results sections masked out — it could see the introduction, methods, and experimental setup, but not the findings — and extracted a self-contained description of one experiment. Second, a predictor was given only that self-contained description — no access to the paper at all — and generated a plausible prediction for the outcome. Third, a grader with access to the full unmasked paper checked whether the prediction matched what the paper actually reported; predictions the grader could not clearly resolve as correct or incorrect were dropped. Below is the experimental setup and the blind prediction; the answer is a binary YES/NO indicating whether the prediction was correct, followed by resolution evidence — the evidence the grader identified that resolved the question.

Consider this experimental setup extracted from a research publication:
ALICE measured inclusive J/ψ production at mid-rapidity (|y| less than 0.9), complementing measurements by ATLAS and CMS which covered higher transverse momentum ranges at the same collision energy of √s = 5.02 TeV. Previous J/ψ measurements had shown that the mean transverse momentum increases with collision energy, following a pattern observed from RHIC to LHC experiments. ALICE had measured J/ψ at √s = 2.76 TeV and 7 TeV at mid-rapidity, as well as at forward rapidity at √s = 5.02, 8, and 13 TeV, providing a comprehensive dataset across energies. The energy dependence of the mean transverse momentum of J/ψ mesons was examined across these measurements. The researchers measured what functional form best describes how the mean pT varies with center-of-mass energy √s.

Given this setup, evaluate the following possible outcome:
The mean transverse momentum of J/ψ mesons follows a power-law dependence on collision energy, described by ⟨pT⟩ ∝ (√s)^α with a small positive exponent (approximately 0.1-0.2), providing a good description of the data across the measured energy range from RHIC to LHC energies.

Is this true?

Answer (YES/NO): NO